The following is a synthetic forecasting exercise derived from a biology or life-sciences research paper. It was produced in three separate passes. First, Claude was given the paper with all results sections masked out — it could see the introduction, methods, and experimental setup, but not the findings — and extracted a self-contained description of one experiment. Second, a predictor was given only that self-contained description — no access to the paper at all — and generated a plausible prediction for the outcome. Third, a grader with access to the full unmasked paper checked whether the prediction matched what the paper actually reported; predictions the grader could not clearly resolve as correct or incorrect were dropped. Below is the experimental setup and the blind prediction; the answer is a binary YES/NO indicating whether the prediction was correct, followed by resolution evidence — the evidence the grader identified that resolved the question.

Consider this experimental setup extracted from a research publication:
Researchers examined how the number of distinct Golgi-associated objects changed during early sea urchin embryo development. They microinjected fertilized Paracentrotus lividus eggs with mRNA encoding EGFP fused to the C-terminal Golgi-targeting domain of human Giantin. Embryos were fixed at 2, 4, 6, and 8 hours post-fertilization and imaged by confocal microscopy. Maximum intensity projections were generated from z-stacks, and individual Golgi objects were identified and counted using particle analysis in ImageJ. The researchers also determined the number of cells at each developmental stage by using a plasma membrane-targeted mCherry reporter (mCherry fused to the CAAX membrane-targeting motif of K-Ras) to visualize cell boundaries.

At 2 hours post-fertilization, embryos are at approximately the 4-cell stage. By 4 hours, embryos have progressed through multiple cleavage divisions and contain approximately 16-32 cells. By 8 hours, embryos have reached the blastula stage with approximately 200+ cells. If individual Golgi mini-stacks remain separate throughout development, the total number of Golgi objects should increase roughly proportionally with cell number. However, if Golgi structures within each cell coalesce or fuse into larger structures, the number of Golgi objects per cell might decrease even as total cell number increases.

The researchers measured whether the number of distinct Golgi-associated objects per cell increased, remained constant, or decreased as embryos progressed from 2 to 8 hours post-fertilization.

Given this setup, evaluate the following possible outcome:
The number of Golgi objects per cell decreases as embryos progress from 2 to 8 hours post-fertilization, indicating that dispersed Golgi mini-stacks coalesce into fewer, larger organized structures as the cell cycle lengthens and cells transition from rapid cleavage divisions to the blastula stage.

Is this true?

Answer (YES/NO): YES